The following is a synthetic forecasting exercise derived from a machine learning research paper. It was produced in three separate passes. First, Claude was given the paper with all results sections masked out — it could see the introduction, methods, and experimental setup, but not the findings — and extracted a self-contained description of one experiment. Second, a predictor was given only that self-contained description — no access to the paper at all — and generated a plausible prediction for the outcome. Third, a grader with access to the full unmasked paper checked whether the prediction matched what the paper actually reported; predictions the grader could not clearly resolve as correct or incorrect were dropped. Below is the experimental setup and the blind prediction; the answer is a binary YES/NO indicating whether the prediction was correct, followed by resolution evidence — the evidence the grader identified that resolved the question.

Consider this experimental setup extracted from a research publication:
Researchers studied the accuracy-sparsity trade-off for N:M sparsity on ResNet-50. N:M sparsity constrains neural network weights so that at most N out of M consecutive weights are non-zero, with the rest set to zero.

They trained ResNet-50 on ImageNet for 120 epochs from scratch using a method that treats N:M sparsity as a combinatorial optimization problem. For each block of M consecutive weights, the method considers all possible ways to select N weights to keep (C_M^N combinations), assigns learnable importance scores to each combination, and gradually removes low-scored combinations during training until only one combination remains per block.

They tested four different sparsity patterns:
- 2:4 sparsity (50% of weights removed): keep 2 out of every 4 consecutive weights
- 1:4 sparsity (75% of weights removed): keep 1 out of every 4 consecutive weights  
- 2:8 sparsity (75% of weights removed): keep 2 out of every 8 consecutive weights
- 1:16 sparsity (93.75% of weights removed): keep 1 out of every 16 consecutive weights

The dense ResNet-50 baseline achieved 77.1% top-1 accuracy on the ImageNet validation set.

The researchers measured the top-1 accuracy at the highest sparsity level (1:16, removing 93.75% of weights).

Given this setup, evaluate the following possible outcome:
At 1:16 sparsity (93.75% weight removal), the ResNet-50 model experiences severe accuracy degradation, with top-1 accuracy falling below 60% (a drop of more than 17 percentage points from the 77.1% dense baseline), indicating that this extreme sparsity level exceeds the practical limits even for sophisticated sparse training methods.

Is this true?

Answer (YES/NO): NO